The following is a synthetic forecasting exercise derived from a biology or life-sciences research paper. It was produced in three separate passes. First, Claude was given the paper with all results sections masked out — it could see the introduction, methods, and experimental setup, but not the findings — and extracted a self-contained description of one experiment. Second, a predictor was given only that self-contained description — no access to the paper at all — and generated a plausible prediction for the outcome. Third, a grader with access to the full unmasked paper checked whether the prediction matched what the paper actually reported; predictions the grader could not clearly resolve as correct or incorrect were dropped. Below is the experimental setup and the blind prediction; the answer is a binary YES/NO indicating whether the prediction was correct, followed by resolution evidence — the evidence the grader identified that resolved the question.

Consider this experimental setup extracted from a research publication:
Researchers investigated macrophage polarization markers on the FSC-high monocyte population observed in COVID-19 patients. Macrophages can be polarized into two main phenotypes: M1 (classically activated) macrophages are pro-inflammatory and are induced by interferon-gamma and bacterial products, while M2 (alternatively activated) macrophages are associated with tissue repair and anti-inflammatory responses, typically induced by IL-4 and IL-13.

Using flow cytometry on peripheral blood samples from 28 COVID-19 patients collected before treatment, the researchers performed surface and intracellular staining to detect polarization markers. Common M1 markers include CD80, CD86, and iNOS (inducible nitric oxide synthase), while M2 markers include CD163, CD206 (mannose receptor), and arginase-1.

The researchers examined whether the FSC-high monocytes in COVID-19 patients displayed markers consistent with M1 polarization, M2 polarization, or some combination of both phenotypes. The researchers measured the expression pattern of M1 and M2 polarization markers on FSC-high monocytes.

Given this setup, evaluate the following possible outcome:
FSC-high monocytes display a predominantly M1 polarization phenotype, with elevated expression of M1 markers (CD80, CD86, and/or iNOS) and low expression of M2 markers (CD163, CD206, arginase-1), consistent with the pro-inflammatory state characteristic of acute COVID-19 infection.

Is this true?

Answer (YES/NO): NO